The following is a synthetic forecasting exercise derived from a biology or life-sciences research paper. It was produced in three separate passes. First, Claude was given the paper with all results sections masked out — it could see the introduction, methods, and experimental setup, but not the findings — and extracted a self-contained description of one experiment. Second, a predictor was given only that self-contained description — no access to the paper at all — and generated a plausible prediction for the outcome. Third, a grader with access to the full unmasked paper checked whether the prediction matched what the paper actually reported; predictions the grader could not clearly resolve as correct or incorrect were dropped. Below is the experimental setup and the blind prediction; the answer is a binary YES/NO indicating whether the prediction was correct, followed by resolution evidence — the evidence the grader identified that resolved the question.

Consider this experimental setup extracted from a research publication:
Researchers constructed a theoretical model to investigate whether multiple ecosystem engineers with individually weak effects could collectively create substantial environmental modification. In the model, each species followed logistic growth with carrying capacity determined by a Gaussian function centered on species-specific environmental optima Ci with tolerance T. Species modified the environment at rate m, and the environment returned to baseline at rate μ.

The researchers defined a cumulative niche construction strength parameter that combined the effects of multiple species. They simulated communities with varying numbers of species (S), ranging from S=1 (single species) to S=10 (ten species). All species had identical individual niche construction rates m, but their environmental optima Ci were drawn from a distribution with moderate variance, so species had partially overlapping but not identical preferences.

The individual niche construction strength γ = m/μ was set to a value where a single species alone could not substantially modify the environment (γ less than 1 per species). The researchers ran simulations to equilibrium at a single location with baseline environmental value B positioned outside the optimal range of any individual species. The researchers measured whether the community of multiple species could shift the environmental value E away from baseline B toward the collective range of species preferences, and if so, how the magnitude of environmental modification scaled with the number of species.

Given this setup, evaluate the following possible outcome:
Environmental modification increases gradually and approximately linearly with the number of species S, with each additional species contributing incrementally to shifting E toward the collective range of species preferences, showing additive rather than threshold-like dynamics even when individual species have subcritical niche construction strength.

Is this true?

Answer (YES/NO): NO